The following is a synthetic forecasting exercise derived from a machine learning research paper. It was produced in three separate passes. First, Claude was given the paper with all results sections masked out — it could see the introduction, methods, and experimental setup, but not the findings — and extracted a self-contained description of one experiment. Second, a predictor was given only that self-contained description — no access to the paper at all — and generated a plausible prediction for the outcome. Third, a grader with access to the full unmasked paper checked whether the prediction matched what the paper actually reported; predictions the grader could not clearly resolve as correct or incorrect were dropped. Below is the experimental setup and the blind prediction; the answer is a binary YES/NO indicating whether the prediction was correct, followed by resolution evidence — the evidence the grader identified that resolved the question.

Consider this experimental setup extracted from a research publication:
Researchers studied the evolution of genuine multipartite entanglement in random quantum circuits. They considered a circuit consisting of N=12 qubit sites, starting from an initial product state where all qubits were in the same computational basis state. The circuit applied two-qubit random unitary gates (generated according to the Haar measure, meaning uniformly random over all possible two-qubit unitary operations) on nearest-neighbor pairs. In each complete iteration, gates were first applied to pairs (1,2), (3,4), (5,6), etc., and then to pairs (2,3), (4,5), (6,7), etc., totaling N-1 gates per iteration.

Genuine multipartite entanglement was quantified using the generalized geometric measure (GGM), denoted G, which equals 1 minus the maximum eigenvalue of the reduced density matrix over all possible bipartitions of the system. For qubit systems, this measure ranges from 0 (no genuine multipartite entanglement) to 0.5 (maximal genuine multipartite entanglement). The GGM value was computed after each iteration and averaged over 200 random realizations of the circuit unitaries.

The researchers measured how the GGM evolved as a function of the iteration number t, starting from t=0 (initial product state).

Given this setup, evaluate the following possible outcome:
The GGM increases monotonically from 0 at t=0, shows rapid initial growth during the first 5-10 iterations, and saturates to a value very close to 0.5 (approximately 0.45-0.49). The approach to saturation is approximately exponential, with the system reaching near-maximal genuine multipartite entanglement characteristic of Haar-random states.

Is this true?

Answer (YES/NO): YES